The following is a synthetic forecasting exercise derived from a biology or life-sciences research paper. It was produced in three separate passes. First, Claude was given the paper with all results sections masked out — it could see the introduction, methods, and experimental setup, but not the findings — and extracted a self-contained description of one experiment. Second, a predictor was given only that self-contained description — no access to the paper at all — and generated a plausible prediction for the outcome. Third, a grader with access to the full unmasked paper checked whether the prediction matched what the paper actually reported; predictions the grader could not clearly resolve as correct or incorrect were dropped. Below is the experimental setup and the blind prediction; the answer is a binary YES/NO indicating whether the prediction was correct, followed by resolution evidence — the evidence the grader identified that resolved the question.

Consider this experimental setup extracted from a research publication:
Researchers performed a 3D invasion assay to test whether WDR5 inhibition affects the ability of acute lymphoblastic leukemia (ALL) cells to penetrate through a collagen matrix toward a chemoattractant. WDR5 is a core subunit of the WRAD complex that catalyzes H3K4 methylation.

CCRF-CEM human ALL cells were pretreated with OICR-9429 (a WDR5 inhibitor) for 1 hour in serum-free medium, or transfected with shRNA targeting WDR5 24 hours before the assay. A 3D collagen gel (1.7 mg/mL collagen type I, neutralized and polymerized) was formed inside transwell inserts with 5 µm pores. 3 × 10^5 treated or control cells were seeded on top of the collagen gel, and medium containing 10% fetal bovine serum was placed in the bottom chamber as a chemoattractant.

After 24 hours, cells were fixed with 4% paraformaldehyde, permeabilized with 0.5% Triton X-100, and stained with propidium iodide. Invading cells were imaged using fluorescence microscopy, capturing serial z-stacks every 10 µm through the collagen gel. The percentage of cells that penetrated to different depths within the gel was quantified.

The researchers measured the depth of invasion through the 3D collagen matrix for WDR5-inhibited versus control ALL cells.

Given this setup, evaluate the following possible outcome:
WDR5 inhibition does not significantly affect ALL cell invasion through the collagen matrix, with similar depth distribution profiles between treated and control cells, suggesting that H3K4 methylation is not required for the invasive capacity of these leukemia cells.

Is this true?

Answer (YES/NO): NO